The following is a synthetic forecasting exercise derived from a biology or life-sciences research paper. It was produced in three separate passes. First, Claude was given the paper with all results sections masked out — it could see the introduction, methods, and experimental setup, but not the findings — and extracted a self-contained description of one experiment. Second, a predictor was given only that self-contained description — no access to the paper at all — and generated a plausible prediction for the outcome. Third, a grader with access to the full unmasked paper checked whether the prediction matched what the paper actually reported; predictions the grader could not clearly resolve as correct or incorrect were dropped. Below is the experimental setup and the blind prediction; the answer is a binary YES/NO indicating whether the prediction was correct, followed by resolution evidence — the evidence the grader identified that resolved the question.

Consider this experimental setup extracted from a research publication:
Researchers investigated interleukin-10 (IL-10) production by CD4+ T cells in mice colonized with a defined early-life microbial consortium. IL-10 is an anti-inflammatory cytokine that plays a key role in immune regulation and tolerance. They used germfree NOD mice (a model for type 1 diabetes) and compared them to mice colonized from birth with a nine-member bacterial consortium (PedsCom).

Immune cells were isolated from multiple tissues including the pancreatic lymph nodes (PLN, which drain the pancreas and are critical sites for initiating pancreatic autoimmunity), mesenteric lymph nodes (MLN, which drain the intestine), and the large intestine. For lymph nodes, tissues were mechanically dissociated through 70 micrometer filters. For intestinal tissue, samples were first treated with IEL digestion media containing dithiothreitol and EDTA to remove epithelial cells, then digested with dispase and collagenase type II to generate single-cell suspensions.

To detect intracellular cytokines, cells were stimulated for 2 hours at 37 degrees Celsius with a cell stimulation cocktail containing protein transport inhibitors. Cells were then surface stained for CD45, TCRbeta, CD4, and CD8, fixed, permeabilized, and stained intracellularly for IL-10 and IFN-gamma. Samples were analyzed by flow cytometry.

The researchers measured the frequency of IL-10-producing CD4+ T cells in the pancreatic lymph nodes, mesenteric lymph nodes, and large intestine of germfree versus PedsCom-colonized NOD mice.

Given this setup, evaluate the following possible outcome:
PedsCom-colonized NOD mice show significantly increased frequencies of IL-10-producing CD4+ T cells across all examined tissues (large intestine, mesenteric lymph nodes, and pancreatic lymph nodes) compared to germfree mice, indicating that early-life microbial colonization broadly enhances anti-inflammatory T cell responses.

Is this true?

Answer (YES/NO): NO